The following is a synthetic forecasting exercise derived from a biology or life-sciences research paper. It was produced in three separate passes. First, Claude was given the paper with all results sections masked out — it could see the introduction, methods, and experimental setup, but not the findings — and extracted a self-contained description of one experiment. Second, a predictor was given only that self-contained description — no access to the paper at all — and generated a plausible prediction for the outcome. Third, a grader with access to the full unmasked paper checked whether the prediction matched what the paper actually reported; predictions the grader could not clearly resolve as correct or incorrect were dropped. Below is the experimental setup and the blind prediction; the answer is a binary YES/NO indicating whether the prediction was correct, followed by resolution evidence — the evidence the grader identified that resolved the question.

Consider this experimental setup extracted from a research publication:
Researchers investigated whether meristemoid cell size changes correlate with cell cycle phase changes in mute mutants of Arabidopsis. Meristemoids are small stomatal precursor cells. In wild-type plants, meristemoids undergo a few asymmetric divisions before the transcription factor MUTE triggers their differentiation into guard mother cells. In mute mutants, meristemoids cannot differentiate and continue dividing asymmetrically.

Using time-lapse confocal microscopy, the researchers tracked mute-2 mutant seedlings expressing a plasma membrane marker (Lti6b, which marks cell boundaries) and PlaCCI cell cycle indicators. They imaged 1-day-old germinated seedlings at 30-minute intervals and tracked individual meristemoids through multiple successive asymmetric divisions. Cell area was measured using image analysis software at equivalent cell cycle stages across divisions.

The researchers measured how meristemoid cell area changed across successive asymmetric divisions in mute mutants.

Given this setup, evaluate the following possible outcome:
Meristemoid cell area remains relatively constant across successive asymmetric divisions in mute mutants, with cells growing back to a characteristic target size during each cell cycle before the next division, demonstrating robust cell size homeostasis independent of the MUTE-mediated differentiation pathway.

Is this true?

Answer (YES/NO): NO